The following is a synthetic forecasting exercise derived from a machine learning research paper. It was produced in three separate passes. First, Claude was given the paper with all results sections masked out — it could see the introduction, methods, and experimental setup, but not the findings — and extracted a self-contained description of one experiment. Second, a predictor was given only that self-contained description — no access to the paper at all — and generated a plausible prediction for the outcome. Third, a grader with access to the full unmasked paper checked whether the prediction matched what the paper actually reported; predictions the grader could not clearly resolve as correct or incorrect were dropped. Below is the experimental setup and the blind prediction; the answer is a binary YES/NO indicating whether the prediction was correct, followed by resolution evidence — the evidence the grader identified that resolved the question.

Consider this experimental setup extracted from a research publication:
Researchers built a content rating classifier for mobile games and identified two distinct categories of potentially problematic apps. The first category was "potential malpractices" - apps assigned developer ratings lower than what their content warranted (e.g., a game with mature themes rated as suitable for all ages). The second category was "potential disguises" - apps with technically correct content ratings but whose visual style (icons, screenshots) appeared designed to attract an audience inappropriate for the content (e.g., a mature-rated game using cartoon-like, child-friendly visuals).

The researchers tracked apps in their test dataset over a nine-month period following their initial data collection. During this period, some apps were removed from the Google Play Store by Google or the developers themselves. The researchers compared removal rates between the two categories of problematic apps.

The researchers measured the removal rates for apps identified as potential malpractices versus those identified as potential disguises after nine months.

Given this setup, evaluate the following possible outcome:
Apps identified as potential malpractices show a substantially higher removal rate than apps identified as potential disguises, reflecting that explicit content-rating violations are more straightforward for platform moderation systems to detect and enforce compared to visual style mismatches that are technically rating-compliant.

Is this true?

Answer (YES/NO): NO